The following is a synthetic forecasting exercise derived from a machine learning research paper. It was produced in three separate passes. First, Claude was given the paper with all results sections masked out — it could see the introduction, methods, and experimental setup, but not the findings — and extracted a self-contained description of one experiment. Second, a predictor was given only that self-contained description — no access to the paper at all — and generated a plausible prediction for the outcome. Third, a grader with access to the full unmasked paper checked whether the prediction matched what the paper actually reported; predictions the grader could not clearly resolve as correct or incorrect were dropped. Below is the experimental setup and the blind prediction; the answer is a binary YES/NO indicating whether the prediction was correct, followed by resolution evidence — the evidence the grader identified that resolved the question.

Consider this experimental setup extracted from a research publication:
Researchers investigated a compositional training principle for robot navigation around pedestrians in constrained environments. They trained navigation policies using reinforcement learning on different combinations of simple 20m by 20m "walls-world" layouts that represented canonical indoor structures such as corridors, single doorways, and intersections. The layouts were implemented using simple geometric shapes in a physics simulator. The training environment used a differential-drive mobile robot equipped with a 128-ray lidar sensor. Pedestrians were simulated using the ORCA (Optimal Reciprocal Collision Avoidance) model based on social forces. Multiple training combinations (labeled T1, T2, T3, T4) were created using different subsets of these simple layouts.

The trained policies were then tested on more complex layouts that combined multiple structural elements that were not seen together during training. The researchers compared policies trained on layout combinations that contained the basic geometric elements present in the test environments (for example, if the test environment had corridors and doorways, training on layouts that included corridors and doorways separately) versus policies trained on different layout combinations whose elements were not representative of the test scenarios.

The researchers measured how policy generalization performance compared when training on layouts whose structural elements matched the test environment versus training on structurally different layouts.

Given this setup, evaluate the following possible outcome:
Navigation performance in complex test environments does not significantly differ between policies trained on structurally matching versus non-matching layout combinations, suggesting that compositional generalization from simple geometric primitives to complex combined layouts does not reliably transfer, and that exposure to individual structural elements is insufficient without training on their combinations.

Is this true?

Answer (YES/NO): NO